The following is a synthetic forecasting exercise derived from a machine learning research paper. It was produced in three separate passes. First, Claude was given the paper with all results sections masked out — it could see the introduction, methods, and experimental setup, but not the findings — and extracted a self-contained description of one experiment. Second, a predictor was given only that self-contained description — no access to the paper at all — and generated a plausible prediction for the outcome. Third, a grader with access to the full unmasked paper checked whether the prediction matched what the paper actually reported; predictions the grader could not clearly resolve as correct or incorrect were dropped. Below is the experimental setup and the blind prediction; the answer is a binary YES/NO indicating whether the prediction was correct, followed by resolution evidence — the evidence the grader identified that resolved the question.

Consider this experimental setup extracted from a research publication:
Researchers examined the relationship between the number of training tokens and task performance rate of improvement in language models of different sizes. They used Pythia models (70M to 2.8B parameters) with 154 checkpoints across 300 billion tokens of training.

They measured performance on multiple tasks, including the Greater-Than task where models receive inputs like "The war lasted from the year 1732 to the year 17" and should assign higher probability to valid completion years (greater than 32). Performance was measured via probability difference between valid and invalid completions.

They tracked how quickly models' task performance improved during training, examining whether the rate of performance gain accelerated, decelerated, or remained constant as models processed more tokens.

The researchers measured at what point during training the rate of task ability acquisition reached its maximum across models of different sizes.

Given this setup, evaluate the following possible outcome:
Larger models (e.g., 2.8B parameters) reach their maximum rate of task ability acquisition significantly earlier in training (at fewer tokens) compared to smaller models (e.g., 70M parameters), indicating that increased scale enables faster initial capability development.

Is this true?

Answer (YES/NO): NO